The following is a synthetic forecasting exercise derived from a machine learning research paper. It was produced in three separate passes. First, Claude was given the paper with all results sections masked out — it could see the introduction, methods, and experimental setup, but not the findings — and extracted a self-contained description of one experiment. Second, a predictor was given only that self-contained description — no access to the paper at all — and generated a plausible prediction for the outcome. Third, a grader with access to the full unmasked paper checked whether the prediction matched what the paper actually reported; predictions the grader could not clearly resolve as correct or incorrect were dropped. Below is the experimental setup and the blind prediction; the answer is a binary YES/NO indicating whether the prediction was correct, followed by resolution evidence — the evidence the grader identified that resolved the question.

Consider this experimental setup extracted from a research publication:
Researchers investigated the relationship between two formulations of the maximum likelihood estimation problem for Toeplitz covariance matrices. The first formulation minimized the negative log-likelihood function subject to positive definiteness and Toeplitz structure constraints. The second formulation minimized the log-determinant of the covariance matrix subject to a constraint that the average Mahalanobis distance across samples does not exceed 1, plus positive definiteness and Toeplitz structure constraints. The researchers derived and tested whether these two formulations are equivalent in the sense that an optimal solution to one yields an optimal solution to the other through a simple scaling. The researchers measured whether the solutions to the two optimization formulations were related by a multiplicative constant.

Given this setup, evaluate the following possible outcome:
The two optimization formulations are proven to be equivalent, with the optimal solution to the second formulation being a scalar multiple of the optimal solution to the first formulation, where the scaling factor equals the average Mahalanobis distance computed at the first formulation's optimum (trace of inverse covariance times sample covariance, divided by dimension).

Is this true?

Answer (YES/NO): NO